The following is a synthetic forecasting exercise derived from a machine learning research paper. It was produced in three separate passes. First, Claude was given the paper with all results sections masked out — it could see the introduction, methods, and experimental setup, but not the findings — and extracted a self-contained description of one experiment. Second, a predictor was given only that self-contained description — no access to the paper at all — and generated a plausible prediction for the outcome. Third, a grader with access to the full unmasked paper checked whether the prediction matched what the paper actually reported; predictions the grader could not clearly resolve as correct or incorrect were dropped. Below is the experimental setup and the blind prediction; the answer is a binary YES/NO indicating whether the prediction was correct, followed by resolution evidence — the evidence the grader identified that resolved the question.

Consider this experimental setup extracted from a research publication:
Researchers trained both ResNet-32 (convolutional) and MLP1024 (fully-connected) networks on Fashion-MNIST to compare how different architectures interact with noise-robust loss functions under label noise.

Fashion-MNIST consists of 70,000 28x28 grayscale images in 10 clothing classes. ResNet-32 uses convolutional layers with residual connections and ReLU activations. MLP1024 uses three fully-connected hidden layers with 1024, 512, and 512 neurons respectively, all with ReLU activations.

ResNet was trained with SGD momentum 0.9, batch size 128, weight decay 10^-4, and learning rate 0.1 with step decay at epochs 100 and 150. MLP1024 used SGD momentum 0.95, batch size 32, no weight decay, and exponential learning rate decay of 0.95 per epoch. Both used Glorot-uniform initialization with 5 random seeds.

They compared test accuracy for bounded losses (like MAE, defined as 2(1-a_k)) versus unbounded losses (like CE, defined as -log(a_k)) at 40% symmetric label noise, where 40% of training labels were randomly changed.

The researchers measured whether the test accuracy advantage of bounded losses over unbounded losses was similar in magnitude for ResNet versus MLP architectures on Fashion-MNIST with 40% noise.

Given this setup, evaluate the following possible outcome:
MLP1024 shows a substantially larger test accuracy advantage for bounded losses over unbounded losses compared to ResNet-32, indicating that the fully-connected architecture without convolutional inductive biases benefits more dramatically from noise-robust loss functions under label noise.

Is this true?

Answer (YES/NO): YES